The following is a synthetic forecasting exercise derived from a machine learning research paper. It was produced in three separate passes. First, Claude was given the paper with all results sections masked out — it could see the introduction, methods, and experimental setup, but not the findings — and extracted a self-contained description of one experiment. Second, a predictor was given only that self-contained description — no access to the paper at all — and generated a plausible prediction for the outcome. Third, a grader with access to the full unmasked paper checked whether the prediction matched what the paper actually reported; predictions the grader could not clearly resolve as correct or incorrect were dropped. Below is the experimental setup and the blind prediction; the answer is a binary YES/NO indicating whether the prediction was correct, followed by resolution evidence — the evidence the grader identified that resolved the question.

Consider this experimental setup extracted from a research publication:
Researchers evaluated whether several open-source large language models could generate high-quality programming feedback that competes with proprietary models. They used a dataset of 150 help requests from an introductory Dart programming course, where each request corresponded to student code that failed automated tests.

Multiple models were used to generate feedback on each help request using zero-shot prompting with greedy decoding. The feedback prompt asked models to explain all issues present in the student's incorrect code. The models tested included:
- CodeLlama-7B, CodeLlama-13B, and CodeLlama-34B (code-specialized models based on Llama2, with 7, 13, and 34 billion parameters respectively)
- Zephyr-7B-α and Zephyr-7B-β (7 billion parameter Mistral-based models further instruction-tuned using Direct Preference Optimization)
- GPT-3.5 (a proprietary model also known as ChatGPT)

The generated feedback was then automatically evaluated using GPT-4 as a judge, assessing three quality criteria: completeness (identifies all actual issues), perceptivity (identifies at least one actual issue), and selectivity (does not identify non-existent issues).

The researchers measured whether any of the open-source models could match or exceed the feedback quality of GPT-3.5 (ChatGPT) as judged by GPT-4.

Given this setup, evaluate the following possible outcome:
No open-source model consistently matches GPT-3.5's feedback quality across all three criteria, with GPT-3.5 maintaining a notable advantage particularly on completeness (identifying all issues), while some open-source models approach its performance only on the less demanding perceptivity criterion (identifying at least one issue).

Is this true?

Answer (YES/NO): NO